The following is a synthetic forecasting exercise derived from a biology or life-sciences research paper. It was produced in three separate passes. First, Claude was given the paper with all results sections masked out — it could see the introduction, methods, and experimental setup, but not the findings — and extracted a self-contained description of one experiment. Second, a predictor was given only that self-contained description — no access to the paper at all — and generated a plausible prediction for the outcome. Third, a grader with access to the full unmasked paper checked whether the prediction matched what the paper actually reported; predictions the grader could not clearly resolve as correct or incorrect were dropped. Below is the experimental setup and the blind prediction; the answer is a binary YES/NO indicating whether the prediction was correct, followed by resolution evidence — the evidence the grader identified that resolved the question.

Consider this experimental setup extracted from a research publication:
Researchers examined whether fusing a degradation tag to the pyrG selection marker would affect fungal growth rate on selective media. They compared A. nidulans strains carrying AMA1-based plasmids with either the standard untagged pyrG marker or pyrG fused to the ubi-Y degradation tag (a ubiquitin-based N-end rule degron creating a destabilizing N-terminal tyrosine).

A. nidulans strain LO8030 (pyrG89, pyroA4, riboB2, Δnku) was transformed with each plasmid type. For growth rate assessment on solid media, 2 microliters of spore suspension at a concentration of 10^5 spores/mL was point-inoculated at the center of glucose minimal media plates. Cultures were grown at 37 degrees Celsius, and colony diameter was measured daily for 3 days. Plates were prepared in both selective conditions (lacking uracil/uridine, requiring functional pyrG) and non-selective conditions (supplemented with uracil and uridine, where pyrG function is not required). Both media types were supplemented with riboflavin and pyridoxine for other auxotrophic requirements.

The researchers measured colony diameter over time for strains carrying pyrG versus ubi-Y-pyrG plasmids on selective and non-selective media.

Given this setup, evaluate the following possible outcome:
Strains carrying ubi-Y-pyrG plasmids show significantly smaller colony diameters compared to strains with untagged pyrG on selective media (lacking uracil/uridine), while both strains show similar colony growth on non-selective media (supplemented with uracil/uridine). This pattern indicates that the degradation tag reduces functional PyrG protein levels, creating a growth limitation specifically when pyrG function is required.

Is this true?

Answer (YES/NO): YES